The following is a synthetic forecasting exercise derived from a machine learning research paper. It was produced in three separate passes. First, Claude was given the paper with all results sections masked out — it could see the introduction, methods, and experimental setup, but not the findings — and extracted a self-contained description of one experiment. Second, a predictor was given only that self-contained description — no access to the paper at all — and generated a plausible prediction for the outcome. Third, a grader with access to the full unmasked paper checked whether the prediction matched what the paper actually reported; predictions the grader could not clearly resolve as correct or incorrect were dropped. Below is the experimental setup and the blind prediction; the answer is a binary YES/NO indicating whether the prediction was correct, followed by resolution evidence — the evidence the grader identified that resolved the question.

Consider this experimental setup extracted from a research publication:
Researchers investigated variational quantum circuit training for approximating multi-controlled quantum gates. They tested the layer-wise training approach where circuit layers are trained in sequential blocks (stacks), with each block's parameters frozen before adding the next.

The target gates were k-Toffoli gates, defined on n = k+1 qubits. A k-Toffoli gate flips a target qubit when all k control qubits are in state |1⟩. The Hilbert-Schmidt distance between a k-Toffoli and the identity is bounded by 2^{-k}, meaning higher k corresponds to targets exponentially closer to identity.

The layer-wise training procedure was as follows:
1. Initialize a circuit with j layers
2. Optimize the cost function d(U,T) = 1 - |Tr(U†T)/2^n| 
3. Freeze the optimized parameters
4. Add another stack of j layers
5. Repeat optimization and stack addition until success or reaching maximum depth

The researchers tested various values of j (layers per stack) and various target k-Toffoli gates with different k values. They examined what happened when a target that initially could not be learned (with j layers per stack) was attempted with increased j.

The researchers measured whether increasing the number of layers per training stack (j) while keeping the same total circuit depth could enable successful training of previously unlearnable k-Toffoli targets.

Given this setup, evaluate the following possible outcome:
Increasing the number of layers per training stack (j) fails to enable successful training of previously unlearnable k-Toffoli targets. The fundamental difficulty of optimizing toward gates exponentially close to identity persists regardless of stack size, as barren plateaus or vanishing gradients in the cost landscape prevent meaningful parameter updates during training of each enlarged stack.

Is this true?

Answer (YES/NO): NO